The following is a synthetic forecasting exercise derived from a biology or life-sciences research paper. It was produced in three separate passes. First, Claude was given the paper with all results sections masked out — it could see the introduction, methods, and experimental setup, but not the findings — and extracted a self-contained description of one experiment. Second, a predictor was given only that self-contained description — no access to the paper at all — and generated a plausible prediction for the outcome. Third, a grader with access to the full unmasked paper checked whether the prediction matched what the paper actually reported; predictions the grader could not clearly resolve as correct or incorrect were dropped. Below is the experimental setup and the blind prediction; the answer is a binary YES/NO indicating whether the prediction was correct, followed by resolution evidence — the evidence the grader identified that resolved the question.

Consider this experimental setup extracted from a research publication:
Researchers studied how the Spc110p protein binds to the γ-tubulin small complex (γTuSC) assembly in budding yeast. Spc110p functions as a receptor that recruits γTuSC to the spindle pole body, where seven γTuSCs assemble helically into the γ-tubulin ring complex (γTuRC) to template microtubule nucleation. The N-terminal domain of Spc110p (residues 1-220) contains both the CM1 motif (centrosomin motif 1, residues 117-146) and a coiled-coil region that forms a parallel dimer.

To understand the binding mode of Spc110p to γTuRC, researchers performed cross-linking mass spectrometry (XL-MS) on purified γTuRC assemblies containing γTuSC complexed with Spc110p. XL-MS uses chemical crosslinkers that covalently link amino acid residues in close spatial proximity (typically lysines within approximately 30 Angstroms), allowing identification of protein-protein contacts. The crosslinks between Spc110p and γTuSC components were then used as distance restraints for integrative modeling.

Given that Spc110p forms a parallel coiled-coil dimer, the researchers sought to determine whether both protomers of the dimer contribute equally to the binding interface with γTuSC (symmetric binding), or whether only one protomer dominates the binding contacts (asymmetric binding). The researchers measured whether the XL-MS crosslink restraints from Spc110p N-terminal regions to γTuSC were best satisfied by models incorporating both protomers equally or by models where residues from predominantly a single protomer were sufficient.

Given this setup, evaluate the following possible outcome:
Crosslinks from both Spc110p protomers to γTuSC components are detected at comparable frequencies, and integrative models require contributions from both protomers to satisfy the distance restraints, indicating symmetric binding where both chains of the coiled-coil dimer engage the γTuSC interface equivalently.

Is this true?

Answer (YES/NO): NO